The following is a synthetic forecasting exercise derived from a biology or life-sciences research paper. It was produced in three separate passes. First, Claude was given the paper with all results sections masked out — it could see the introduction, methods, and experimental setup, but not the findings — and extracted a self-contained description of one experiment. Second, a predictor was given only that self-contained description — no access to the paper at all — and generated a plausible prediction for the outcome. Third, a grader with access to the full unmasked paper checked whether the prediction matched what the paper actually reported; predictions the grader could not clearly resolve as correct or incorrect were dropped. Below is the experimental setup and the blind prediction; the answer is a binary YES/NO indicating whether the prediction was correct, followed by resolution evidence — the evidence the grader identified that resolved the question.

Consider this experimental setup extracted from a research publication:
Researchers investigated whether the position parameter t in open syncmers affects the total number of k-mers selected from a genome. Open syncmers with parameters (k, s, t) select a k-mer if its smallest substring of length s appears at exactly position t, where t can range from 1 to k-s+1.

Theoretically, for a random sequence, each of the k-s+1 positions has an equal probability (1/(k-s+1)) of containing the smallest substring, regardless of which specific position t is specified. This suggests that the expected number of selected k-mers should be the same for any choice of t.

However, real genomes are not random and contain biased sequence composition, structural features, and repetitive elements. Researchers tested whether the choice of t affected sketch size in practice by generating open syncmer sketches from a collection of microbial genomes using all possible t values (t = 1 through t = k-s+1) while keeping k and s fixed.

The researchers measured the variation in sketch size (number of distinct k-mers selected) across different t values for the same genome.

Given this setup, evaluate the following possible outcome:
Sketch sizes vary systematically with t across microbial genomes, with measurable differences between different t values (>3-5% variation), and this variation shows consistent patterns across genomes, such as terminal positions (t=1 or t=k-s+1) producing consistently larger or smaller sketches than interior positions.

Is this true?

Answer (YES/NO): NO